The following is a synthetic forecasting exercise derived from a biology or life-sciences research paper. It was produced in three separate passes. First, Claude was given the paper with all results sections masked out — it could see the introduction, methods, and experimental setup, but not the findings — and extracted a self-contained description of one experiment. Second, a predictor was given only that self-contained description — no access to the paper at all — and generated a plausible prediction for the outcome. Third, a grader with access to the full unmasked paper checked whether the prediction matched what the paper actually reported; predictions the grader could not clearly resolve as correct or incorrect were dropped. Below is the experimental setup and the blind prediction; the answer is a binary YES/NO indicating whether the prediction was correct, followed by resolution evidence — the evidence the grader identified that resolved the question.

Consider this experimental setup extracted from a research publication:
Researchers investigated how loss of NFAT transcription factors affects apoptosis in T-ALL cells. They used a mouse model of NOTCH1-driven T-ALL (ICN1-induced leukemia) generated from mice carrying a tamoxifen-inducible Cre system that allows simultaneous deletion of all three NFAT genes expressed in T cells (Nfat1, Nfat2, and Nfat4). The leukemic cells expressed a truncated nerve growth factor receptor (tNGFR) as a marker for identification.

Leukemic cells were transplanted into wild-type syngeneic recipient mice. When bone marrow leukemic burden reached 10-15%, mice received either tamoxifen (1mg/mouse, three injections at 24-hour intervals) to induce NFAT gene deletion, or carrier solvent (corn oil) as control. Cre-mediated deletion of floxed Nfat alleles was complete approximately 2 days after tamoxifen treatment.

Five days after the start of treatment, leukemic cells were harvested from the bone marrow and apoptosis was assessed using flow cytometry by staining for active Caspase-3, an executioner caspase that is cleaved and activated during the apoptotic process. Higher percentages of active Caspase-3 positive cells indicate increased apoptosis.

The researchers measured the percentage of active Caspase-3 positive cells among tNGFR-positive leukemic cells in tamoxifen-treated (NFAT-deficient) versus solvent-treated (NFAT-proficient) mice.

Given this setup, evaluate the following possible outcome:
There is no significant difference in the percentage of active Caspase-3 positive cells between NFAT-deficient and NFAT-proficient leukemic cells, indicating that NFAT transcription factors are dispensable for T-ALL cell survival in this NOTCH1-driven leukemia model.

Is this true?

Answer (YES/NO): NO